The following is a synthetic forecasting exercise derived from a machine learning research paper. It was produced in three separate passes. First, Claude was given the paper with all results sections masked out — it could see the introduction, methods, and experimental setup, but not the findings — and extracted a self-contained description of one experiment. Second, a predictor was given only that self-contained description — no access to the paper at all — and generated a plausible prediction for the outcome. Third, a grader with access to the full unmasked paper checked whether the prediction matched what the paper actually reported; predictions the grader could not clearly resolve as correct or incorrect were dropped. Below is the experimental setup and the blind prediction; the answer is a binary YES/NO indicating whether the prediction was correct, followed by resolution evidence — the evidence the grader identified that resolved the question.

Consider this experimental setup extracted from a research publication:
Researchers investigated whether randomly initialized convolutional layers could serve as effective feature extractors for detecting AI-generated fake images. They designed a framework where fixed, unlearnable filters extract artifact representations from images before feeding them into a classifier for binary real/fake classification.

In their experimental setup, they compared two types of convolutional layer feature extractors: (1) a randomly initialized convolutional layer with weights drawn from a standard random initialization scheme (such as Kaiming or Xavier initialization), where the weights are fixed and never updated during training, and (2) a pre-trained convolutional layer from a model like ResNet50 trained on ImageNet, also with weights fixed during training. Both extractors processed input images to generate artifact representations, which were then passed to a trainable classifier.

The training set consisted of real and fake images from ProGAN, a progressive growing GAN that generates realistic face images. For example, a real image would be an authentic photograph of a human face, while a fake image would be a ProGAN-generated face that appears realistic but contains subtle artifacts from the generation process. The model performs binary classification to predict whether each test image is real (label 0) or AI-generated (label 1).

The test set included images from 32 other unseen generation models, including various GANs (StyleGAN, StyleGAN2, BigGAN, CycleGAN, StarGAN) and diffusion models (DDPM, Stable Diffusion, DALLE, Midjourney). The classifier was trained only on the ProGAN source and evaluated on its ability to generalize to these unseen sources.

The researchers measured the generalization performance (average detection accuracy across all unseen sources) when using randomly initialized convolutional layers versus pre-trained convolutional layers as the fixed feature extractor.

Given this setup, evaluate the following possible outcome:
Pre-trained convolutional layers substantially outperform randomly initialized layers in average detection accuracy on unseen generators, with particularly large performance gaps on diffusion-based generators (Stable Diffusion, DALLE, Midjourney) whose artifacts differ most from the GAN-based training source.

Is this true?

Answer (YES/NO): NO